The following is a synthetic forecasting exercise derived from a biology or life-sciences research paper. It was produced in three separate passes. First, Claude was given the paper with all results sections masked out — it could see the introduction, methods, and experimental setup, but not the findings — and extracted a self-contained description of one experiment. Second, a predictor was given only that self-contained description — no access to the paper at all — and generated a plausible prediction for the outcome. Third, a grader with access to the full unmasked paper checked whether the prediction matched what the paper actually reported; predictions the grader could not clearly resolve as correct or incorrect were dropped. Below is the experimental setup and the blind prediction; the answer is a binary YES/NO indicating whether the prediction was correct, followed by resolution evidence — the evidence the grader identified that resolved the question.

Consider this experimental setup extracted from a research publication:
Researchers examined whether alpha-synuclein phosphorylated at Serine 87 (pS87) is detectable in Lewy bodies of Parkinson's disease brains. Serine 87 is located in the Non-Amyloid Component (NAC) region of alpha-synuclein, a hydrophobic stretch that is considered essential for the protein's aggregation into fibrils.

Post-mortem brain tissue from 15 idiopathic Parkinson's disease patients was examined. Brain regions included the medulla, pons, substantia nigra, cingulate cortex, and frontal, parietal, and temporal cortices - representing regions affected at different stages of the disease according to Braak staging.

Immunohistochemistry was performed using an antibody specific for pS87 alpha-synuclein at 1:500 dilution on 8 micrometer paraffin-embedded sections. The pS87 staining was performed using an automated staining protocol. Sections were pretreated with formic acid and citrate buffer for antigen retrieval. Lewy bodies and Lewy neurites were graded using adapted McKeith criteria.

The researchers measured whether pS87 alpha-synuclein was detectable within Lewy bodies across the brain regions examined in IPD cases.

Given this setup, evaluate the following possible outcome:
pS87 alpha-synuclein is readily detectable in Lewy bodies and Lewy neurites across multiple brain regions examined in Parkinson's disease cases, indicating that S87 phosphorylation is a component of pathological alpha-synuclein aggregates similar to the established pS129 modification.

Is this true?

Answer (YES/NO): NO